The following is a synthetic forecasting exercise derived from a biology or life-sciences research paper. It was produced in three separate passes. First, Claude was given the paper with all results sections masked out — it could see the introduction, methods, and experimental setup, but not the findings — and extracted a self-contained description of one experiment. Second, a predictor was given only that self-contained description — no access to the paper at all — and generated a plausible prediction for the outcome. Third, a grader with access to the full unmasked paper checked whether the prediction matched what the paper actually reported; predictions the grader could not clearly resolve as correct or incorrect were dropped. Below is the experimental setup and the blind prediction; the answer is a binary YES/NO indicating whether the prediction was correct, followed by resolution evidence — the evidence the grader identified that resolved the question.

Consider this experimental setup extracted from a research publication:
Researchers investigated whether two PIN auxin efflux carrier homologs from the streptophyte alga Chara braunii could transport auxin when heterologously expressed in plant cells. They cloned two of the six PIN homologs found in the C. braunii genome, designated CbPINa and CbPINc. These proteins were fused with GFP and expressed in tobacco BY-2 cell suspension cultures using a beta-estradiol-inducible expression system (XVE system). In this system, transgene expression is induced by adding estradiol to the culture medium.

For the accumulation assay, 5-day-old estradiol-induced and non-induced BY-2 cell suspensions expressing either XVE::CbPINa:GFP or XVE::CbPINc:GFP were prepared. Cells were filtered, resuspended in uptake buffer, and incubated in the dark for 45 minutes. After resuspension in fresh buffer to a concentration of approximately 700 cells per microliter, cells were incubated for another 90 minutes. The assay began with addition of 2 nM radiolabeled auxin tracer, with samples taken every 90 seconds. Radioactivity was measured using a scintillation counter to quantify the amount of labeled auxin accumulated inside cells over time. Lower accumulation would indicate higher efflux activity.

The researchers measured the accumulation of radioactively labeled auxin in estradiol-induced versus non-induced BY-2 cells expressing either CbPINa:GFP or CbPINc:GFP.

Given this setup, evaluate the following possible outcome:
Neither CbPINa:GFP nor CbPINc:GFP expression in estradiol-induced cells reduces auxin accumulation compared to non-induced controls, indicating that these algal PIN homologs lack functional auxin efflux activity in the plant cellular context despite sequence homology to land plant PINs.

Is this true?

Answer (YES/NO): YES